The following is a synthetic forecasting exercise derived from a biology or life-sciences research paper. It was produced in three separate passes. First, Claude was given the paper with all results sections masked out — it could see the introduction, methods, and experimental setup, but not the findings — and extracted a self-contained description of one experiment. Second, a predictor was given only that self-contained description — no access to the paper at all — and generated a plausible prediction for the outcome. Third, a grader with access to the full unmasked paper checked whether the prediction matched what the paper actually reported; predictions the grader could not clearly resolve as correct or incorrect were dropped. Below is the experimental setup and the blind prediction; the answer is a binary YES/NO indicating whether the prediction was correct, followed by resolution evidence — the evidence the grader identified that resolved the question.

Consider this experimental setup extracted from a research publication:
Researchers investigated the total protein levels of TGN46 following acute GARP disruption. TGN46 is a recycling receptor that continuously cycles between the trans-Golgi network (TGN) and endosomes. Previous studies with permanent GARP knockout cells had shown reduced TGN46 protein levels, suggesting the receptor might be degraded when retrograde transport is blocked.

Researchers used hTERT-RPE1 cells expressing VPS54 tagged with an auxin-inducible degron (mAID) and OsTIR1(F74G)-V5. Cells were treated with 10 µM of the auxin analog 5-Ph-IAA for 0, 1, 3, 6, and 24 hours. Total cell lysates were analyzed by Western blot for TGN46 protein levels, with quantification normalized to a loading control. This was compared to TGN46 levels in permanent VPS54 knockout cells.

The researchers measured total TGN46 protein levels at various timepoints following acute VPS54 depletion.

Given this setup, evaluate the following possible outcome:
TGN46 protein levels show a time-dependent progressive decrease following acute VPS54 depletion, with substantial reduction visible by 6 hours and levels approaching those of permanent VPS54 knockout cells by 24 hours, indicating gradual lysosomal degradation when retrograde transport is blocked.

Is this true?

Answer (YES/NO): NO